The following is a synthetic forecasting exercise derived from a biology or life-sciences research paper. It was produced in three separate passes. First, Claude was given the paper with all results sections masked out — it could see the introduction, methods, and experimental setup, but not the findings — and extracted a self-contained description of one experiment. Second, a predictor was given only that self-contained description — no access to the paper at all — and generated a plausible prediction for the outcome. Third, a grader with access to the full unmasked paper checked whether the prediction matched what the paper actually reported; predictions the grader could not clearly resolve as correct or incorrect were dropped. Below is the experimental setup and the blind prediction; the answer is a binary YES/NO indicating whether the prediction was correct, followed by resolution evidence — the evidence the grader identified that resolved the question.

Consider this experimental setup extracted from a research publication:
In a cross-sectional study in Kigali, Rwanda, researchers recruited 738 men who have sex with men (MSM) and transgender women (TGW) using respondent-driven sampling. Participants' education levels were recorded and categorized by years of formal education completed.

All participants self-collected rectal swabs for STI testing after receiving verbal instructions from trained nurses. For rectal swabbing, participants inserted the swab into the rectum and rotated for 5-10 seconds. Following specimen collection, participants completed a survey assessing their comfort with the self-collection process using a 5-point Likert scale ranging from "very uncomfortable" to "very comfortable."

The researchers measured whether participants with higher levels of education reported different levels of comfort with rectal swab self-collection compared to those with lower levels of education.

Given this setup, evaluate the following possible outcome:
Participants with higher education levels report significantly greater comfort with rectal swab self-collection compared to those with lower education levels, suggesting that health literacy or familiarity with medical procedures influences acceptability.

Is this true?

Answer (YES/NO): NO